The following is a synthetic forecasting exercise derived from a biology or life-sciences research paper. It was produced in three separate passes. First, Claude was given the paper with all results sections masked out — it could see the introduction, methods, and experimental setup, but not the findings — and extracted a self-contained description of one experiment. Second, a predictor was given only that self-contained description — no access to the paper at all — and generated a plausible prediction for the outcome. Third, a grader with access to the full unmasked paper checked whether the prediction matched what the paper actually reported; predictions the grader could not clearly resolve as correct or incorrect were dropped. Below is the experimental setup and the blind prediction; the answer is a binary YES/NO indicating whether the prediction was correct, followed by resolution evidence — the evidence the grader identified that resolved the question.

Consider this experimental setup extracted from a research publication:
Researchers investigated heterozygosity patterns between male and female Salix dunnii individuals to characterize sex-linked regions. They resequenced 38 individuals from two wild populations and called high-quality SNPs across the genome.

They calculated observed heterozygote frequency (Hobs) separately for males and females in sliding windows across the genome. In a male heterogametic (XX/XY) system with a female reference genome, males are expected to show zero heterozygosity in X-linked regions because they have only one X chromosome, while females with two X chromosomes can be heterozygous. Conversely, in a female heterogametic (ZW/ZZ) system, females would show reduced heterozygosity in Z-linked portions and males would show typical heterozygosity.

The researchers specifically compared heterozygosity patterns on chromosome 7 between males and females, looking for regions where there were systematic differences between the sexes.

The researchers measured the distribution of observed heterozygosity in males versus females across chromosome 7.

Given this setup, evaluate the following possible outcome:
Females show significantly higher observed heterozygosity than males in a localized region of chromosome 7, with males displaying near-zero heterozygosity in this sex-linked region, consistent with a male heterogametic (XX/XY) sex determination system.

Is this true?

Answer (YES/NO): NO